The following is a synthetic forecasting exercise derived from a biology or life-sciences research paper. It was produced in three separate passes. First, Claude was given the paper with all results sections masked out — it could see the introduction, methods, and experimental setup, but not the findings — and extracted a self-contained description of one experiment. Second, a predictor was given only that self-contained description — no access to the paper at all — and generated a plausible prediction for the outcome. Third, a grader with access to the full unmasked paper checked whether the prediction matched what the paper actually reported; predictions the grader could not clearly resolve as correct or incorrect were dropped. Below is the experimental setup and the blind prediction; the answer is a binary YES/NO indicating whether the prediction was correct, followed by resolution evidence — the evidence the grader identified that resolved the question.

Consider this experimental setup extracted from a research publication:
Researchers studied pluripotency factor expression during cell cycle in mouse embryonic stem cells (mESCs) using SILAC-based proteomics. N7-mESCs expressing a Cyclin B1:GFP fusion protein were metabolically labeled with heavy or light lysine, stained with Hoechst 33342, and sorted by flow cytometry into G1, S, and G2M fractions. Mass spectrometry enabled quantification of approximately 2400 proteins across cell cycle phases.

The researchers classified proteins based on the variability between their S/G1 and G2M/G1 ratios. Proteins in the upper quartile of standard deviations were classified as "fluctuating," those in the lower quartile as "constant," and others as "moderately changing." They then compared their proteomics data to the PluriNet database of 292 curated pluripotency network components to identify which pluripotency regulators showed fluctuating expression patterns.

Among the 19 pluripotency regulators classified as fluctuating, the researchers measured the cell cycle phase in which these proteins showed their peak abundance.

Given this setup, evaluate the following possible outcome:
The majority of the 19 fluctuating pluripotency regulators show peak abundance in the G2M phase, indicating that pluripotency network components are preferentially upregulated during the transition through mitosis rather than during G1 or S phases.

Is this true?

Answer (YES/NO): NO